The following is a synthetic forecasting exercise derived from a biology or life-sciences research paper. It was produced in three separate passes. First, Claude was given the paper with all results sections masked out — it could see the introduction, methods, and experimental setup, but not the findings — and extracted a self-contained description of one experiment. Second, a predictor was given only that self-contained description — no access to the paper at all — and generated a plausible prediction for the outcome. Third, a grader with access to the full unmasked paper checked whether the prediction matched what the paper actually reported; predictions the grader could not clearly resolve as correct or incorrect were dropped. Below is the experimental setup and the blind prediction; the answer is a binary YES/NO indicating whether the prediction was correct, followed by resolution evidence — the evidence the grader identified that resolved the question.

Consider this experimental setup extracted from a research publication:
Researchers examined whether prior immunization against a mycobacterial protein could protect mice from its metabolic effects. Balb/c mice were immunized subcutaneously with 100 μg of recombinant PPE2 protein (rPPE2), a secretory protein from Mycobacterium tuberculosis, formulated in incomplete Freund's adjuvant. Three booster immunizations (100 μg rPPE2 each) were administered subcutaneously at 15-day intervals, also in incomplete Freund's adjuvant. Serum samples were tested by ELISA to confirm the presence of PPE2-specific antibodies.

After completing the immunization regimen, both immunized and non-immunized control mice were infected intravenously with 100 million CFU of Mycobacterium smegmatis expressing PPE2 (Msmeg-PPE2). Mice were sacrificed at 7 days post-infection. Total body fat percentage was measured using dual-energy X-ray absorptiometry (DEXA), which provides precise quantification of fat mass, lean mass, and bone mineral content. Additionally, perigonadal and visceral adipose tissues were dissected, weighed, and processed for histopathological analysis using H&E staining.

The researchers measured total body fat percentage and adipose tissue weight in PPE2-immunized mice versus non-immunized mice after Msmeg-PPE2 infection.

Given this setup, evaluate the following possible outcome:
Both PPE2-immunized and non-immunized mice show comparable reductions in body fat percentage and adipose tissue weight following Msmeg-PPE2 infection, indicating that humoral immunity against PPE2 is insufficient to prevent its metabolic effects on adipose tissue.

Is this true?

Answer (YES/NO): NO